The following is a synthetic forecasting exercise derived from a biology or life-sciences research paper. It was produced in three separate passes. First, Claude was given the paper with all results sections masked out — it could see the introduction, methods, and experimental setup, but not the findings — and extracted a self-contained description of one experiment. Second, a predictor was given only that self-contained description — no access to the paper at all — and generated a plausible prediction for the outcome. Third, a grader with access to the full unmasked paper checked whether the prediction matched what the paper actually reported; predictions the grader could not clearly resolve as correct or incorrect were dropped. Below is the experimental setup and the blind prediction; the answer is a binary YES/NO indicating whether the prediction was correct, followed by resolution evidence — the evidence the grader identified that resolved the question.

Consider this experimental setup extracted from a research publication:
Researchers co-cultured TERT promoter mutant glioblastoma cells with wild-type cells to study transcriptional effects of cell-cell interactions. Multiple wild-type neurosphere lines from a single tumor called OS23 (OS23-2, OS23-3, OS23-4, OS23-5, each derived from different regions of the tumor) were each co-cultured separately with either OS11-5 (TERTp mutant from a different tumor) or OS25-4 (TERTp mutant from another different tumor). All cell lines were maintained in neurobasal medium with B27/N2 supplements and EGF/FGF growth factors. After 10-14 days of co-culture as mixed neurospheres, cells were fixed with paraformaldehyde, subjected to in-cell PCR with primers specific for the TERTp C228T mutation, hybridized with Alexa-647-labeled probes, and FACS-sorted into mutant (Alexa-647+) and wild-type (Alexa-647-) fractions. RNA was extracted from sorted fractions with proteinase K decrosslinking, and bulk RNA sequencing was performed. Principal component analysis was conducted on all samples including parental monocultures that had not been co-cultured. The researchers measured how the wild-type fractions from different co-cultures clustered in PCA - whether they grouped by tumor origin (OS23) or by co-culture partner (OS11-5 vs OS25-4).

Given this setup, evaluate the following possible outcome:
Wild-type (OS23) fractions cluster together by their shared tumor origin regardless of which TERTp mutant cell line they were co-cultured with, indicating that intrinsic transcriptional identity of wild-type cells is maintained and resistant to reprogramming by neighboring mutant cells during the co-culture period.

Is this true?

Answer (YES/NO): YES